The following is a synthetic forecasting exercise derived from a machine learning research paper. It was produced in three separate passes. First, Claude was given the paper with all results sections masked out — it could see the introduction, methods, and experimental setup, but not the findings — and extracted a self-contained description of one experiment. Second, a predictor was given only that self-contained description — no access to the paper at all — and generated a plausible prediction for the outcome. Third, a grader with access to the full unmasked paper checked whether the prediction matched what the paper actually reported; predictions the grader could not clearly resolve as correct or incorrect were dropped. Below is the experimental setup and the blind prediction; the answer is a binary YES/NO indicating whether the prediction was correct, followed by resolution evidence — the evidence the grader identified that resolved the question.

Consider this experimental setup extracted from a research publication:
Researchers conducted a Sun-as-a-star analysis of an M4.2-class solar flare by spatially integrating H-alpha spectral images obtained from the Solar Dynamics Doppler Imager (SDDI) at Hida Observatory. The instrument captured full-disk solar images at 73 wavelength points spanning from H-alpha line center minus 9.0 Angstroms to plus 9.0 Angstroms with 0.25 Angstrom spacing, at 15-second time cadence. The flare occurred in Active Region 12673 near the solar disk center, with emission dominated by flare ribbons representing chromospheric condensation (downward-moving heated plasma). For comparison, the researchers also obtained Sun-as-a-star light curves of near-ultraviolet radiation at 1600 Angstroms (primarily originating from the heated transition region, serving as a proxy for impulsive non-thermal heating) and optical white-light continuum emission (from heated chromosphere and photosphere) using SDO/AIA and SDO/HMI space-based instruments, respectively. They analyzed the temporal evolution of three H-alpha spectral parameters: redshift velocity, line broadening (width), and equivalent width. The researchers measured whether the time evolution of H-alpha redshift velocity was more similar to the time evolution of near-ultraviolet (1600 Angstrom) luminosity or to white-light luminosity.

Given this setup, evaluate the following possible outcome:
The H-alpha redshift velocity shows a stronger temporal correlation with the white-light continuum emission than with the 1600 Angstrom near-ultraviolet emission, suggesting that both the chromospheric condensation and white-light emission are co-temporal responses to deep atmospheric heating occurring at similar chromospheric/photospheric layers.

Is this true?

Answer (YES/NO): NO